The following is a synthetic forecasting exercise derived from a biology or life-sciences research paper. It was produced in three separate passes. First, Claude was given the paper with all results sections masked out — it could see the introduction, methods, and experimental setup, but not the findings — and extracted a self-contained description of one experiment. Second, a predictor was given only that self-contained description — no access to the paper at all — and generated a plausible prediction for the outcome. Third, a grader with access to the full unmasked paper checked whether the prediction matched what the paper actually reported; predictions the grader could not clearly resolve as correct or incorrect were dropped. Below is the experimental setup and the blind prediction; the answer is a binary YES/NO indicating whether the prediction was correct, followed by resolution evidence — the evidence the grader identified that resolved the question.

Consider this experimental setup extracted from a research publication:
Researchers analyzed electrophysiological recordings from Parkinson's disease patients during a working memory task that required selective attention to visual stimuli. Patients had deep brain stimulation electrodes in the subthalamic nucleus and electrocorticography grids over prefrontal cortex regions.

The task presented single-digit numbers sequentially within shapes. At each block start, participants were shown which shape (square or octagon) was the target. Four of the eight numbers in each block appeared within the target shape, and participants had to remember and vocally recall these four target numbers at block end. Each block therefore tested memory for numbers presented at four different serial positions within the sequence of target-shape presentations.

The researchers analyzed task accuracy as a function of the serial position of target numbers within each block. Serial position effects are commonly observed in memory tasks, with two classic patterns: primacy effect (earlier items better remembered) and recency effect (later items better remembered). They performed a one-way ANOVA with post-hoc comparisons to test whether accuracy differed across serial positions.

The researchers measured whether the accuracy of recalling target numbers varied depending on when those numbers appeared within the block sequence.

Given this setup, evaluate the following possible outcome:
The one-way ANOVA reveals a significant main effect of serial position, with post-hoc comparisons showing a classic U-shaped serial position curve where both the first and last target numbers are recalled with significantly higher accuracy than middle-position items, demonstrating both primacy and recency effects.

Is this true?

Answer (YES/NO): NO